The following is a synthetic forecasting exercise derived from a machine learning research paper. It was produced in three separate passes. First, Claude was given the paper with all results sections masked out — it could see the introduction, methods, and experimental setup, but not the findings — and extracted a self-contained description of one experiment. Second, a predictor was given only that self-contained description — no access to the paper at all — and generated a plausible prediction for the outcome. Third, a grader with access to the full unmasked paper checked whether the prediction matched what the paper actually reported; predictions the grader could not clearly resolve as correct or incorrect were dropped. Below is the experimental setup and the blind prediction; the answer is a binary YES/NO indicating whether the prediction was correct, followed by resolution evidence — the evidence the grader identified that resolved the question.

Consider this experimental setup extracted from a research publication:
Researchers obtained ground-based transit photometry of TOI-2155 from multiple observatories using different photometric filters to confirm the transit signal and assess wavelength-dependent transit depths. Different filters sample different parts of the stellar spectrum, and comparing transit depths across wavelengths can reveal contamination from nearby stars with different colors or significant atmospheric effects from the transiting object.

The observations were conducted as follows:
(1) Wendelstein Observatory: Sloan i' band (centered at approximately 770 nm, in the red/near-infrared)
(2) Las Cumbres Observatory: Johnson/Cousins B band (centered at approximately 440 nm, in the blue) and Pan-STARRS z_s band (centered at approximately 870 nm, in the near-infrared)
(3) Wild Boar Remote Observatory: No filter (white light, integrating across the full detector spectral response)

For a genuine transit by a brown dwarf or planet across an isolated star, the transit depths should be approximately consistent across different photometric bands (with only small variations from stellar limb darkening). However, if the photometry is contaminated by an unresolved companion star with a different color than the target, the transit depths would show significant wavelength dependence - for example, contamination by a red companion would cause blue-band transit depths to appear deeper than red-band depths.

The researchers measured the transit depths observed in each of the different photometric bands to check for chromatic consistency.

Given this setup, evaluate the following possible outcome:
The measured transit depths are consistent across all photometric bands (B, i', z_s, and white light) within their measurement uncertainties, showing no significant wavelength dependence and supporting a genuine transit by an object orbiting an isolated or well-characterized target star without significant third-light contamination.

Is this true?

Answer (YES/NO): YES